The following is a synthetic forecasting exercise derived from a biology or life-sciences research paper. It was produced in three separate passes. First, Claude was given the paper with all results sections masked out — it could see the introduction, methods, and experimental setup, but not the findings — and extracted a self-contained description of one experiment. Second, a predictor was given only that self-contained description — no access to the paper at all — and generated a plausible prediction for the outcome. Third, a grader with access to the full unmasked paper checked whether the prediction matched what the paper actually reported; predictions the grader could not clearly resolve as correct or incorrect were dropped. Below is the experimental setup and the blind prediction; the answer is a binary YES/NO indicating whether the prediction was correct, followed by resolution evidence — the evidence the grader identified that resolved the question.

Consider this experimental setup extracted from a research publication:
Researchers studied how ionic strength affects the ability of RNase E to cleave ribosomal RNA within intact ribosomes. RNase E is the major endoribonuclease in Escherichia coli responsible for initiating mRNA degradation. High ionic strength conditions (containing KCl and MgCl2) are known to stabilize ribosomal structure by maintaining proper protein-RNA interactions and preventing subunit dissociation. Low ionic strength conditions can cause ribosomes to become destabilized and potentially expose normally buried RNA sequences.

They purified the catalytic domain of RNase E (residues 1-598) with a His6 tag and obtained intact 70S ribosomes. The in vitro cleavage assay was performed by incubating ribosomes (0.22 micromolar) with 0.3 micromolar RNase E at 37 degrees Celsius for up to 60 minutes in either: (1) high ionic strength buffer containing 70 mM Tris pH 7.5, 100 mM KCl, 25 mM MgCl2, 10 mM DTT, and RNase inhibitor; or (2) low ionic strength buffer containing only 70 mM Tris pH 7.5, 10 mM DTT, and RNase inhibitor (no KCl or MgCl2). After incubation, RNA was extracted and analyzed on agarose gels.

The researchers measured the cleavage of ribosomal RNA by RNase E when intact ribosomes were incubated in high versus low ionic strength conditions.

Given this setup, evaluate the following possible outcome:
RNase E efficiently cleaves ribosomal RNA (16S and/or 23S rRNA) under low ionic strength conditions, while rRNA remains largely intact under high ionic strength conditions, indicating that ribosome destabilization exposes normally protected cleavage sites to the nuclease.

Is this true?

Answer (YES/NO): YES